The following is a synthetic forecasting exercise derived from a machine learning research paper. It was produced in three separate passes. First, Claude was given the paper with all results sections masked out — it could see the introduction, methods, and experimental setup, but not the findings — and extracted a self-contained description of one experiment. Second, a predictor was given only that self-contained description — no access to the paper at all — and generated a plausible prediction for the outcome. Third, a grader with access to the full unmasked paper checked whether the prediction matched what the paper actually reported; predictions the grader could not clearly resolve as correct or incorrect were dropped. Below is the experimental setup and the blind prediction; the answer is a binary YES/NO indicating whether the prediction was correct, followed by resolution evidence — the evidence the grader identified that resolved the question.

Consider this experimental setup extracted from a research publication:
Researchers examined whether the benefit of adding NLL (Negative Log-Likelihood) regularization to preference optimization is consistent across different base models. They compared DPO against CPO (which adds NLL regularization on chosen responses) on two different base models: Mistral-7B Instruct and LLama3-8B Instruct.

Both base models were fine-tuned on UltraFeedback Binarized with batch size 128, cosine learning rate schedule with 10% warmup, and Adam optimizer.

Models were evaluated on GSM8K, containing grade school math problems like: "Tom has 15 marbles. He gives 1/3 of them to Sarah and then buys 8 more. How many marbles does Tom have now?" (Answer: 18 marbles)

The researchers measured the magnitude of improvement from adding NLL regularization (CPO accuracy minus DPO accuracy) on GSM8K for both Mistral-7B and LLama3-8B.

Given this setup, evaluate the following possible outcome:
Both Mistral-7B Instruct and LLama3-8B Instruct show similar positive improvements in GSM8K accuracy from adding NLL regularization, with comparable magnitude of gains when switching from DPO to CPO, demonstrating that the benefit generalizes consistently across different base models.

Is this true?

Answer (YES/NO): NO